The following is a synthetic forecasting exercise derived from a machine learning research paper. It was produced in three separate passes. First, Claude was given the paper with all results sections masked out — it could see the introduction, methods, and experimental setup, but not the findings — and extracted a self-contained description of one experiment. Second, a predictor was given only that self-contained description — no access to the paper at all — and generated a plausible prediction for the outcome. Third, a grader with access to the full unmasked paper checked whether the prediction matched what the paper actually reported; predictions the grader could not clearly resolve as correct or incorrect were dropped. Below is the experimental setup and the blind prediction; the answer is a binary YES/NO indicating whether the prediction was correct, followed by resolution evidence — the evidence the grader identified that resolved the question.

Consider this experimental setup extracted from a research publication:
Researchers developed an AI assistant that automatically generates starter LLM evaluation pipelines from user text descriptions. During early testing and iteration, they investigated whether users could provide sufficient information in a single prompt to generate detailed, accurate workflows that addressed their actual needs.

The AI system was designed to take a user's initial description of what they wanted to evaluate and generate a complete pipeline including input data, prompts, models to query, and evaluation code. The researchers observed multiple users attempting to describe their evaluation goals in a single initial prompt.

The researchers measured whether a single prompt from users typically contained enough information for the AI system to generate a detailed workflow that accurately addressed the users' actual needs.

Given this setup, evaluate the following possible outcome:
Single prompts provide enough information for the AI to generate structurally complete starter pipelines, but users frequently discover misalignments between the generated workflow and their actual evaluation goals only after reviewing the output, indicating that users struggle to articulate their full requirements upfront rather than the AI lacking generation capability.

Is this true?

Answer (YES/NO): NO